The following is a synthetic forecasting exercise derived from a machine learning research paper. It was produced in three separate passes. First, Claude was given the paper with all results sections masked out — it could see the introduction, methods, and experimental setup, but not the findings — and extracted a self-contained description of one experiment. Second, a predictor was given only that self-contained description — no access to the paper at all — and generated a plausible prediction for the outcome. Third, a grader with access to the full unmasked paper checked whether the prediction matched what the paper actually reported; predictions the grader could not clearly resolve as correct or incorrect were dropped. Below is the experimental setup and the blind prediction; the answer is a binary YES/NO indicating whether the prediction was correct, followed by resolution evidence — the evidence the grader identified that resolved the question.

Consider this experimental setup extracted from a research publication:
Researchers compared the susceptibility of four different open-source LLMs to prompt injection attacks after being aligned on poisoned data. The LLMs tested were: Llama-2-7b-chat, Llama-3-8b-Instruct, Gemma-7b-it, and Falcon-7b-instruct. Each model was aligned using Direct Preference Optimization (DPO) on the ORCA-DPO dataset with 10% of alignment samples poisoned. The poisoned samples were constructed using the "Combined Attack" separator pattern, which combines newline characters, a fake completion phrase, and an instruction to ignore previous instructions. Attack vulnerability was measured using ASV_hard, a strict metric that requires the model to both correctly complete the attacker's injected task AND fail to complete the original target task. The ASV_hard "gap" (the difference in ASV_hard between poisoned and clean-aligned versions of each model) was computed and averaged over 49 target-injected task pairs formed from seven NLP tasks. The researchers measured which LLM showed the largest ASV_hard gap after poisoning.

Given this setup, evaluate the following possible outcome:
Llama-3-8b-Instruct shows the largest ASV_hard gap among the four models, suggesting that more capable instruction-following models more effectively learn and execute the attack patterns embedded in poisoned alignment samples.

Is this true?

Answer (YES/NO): YES